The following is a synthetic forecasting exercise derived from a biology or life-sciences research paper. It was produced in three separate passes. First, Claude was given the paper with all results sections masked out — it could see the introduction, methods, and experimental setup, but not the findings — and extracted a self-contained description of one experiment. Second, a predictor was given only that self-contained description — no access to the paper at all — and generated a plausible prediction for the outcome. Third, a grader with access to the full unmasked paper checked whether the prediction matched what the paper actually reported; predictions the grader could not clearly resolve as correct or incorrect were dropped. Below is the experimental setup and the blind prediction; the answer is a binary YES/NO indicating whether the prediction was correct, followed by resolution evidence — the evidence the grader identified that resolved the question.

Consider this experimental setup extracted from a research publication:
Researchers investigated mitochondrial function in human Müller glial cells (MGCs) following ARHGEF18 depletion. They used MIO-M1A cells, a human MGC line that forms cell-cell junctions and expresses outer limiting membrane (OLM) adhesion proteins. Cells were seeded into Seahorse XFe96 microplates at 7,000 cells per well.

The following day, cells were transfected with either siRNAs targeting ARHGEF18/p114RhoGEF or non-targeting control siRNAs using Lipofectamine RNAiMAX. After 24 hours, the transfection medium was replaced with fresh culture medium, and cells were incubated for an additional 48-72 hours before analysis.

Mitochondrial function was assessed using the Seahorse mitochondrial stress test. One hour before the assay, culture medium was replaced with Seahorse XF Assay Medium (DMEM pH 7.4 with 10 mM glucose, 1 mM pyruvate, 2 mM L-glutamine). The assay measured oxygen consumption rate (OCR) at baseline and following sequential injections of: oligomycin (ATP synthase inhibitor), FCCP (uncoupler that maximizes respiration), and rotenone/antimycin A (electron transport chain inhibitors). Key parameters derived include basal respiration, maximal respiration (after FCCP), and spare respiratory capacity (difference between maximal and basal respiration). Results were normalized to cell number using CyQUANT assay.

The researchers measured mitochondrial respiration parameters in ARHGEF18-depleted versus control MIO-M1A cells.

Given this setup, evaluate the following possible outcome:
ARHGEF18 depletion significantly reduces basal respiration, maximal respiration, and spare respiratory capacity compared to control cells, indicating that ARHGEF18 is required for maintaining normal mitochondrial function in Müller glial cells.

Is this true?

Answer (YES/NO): NO